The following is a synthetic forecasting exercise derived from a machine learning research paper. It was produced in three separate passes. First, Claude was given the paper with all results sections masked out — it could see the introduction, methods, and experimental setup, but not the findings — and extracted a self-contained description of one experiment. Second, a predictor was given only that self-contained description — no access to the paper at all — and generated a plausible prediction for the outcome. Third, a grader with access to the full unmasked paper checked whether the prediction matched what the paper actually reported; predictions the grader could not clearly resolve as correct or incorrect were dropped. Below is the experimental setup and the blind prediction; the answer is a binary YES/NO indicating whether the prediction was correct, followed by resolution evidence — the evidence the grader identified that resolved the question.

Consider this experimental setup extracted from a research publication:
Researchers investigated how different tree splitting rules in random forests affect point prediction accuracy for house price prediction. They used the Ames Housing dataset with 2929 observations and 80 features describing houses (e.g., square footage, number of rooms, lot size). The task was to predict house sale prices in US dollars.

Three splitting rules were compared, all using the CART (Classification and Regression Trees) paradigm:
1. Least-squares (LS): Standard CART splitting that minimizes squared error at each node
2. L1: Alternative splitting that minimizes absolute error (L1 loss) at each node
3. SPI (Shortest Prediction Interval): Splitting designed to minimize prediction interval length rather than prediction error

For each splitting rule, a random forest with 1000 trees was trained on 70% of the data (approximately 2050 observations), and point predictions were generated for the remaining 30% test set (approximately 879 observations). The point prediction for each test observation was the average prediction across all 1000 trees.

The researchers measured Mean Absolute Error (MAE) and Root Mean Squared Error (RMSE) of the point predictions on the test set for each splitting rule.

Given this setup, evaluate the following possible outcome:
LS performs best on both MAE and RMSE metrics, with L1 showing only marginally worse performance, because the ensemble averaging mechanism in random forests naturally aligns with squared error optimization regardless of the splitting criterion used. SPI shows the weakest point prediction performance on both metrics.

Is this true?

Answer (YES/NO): NO